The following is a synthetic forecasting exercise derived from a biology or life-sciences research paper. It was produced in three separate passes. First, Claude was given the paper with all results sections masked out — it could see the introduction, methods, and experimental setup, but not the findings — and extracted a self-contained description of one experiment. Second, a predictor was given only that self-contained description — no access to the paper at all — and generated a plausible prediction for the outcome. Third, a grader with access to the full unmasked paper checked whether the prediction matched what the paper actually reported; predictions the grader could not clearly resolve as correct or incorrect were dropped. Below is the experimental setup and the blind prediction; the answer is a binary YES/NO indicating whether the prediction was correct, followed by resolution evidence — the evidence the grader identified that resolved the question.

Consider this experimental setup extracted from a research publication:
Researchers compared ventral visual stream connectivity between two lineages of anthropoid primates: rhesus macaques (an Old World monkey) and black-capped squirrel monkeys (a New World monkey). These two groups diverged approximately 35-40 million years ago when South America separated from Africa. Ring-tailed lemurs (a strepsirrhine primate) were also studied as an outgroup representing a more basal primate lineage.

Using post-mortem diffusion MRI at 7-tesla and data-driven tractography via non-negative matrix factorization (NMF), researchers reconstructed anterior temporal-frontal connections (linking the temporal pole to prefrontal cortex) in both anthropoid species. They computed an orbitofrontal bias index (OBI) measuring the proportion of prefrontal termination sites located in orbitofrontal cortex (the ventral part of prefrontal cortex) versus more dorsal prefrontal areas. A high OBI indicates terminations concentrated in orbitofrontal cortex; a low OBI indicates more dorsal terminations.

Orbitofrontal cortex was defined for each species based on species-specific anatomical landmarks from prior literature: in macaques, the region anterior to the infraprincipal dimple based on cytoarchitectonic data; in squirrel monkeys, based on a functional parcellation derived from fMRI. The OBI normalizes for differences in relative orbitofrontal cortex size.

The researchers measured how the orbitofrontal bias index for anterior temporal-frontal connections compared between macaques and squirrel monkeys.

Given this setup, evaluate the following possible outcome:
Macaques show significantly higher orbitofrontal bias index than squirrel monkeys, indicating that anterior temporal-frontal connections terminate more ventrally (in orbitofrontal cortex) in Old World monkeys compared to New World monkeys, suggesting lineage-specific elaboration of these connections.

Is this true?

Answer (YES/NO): NO